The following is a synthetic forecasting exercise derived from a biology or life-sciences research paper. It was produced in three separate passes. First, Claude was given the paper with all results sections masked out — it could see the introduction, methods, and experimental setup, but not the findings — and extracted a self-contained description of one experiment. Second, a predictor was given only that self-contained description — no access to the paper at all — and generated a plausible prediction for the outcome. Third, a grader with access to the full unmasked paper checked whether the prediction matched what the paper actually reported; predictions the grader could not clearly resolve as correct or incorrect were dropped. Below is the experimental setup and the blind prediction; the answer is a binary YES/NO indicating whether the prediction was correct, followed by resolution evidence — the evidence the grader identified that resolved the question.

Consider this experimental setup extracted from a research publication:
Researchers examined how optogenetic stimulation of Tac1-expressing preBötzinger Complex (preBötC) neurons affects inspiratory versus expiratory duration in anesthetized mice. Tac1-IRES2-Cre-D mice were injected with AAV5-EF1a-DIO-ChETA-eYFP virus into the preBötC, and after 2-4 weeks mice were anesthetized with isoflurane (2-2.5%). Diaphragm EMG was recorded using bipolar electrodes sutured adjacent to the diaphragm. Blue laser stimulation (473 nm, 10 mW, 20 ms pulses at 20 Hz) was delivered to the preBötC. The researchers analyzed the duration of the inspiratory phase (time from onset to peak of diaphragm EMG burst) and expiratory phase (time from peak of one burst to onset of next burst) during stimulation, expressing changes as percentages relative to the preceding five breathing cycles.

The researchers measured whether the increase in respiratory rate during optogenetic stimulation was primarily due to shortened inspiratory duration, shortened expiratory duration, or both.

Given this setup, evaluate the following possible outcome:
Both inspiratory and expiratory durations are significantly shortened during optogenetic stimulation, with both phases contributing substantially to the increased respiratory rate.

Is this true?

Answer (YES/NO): NO